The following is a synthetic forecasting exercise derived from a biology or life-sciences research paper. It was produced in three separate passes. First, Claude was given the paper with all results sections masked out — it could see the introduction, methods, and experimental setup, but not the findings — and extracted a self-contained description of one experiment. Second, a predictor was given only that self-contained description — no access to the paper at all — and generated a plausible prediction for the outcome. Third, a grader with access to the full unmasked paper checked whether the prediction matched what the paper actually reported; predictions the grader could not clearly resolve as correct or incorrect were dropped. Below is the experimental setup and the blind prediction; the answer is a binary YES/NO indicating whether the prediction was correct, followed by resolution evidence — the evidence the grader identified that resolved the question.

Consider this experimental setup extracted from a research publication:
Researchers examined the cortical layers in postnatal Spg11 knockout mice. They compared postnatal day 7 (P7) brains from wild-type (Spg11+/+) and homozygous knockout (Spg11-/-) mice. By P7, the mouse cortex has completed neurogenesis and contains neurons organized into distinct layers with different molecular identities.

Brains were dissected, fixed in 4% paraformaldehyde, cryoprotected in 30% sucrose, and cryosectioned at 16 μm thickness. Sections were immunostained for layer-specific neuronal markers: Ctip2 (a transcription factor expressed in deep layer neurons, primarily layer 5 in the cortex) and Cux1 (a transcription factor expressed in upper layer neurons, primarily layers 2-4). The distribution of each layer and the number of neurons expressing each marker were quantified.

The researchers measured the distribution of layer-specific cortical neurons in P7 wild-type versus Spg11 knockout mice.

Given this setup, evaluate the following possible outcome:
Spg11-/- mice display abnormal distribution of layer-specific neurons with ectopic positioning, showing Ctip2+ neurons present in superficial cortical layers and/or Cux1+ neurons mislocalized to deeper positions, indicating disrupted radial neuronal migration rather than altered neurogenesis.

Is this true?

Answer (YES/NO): NO